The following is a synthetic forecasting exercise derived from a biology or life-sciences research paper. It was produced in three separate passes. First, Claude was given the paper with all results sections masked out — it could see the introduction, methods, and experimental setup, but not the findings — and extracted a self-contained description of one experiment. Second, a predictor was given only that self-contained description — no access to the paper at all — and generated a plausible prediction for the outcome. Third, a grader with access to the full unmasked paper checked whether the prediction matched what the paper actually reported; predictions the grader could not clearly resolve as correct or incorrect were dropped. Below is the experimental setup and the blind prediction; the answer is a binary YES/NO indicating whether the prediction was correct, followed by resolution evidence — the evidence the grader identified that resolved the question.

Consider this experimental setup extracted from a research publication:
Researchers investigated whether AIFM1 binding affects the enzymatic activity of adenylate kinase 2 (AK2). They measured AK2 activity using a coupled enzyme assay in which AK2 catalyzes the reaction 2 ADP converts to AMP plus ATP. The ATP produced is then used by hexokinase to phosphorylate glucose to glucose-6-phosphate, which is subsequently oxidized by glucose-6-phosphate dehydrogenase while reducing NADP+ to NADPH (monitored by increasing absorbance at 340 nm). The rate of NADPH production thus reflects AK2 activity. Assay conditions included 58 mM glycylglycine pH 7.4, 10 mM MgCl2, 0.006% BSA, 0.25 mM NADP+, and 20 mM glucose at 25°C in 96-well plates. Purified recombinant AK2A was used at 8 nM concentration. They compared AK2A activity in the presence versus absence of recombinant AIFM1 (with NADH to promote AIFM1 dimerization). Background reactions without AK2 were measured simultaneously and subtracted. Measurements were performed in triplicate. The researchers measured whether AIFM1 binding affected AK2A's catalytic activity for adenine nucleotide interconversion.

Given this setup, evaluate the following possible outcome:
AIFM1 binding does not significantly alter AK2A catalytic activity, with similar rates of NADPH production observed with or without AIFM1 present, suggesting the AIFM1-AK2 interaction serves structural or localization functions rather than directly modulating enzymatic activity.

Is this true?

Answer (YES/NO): YES